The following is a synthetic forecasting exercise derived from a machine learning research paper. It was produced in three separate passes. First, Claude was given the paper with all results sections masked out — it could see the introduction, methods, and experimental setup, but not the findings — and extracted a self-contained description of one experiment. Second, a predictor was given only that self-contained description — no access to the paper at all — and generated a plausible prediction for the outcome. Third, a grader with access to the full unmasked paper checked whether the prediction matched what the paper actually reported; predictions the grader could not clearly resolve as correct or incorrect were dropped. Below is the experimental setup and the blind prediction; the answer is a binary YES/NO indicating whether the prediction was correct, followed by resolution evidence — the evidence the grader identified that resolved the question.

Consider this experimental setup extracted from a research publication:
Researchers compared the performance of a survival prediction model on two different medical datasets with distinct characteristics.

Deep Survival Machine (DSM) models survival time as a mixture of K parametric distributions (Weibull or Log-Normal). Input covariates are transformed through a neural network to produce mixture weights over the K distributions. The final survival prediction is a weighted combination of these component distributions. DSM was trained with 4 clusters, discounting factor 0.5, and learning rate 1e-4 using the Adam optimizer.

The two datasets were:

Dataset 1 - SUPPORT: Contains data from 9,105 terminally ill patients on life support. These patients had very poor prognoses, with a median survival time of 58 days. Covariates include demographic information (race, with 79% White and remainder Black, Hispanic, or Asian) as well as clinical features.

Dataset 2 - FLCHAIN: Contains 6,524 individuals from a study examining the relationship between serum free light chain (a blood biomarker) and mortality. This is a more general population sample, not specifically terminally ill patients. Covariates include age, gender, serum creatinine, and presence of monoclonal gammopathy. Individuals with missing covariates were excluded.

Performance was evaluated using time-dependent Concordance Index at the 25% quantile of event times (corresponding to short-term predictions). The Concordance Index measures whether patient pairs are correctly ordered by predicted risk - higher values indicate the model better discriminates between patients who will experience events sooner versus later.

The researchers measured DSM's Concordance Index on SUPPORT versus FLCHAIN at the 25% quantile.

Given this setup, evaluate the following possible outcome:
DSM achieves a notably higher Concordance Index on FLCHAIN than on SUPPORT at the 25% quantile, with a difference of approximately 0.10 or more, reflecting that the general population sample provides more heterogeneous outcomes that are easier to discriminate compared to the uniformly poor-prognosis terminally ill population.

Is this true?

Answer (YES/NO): NO